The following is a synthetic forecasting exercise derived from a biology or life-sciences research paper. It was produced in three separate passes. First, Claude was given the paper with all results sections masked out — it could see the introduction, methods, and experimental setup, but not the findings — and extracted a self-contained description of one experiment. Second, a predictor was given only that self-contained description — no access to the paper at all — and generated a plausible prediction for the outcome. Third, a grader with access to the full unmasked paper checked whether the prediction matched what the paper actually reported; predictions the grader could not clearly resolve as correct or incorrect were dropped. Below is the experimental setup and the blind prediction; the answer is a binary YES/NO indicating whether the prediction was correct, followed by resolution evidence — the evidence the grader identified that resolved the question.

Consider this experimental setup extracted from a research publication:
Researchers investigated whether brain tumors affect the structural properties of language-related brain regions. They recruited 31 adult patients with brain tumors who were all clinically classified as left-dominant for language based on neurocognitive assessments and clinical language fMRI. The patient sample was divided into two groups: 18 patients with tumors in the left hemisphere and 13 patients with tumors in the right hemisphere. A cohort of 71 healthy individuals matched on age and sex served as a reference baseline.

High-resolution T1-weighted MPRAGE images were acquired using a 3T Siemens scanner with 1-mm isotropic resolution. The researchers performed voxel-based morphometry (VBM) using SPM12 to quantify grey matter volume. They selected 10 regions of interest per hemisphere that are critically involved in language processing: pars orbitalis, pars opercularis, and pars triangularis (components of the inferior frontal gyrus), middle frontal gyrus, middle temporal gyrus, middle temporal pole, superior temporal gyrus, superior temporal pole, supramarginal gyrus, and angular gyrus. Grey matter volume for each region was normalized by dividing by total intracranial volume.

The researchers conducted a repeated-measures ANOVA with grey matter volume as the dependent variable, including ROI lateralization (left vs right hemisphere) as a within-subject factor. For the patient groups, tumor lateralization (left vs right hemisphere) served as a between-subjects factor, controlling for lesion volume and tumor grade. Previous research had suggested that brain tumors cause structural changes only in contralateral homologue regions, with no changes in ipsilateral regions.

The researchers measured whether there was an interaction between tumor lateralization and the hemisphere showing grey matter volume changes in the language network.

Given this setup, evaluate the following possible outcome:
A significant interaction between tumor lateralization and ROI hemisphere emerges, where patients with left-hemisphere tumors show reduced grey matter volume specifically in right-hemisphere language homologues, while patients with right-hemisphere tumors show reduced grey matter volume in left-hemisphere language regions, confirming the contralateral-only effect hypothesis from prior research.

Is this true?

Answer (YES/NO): NO